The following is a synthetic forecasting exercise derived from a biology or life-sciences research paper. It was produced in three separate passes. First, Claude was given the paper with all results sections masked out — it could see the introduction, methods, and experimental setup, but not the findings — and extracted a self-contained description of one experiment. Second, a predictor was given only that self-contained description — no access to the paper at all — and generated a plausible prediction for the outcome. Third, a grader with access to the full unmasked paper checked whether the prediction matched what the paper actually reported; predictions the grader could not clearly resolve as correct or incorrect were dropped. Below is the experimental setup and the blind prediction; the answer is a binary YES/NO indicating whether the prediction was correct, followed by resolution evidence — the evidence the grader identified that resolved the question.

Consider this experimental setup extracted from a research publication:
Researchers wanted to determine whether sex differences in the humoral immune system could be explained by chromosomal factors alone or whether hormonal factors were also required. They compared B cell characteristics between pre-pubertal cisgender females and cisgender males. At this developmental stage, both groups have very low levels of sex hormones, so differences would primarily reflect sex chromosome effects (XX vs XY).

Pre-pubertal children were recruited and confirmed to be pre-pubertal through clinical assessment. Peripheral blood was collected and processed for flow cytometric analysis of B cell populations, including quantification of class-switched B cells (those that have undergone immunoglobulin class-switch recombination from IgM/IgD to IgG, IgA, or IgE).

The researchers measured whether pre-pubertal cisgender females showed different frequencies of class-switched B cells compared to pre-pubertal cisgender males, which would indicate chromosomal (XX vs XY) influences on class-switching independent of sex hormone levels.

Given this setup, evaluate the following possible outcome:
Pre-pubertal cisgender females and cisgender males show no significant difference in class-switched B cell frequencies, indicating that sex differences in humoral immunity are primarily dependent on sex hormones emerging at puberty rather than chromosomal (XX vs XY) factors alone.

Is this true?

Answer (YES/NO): YES